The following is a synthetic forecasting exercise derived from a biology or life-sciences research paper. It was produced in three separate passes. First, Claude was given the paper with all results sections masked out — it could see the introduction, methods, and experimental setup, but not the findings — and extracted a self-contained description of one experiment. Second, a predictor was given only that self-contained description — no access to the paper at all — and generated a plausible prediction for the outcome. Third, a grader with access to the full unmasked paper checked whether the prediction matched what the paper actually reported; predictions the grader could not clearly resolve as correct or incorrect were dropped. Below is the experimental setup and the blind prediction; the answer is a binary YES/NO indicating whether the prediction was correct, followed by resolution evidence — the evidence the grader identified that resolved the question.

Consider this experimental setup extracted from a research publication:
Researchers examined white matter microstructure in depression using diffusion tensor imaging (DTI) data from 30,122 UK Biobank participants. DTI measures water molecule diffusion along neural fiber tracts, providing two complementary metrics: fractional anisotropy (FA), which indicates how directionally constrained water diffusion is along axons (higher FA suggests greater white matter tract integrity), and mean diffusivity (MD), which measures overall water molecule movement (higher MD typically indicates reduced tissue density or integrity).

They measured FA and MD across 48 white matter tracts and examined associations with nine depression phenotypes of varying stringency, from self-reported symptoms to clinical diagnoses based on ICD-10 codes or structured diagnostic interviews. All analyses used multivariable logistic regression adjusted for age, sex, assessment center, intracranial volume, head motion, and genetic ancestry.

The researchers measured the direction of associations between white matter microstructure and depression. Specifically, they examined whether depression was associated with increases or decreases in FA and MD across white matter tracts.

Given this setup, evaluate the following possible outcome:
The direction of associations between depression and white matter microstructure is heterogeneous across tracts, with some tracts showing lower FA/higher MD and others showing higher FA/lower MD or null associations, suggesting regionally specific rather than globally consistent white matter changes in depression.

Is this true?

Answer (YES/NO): NO